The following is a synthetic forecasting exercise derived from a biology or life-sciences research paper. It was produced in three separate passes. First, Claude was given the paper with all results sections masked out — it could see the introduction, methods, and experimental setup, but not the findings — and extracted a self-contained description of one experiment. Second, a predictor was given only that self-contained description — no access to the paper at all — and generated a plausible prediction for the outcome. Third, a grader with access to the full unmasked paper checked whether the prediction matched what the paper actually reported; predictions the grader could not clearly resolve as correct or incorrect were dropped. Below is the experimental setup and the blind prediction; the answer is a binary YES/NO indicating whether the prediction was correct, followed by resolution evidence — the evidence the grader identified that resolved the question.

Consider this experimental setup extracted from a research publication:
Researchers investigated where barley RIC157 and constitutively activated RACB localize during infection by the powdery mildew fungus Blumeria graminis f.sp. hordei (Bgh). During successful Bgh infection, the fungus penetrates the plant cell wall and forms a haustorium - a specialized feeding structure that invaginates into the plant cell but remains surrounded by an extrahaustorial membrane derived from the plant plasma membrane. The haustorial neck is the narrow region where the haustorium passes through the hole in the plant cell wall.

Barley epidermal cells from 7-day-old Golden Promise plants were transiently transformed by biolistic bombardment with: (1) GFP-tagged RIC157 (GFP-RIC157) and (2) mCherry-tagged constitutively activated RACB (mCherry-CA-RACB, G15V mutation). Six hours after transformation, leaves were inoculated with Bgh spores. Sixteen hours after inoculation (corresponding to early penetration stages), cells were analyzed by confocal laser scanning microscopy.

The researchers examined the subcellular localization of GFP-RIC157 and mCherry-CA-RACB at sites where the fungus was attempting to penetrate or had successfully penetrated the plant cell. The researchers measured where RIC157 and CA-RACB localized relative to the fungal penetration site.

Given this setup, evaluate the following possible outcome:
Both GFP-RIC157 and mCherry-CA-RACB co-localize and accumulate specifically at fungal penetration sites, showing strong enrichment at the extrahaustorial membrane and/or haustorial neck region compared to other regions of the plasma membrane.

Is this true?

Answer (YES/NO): YES